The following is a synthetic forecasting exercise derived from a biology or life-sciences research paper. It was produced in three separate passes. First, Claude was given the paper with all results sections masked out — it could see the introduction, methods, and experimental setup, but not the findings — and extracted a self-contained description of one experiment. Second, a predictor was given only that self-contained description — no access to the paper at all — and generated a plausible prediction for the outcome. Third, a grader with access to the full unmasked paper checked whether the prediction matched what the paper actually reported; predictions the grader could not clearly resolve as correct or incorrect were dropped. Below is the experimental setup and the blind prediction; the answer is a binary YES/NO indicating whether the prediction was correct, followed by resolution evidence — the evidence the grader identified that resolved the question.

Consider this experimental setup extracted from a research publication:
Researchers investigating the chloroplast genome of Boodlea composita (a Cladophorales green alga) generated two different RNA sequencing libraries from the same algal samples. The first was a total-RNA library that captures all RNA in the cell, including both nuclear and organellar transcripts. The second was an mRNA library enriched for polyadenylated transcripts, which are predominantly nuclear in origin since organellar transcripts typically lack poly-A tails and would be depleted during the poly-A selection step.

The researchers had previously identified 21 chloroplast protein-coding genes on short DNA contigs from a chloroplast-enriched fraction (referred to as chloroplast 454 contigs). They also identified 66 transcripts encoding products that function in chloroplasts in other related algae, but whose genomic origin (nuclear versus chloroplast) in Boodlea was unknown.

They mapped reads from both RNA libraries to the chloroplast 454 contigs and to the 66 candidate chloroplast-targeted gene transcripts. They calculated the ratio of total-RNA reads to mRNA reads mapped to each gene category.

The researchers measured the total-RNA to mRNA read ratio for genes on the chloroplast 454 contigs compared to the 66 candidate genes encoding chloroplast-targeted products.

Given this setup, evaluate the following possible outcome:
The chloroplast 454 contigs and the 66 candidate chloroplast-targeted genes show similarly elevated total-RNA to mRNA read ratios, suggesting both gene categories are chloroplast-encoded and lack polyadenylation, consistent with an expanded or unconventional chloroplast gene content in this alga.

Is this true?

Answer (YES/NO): NO